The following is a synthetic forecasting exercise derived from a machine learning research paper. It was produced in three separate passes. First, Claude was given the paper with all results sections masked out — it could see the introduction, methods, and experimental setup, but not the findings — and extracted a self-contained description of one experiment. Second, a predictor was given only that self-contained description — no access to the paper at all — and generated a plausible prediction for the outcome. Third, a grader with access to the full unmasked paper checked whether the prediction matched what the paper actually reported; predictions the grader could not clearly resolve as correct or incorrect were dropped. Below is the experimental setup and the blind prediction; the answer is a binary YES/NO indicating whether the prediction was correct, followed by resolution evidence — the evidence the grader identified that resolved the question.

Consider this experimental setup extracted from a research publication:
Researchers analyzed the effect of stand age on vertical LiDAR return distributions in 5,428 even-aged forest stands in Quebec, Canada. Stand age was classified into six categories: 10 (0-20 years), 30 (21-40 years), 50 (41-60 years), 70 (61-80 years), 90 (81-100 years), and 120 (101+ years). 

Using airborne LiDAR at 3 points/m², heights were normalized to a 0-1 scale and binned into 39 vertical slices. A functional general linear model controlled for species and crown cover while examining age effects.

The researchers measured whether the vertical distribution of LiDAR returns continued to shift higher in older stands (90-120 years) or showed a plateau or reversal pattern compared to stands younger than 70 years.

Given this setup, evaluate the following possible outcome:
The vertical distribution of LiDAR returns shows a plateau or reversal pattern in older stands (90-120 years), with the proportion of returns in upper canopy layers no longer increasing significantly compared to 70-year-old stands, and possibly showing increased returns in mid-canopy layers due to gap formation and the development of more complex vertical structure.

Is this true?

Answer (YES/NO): YES